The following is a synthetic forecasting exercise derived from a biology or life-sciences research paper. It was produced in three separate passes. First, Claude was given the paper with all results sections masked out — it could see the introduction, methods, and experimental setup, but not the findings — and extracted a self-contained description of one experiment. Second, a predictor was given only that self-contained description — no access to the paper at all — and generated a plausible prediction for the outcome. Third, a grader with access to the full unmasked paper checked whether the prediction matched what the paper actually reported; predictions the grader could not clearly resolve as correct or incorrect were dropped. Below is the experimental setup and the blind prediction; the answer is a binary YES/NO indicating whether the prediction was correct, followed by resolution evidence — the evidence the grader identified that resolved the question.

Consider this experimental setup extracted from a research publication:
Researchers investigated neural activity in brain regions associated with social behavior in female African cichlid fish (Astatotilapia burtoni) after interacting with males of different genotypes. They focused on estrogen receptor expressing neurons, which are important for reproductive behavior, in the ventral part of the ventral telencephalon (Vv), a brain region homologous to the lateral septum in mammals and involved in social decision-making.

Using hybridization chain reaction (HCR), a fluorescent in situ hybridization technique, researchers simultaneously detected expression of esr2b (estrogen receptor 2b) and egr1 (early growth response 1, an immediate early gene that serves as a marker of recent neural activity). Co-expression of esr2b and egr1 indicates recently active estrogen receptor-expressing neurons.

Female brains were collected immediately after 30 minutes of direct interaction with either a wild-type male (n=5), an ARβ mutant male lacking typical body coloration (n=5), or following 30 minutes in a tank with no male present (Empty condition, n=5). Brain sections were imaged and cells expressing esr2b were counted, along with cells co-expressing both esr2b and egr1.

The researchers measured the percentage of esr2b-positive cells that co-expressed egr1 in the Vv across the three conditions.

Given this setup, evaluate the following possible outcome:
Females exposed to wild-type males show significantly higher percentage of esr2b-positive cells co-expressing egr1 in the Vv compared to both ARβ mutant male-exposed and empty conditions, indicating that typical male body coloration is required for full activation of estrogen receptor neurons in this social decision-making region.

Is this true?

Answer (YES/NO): NO